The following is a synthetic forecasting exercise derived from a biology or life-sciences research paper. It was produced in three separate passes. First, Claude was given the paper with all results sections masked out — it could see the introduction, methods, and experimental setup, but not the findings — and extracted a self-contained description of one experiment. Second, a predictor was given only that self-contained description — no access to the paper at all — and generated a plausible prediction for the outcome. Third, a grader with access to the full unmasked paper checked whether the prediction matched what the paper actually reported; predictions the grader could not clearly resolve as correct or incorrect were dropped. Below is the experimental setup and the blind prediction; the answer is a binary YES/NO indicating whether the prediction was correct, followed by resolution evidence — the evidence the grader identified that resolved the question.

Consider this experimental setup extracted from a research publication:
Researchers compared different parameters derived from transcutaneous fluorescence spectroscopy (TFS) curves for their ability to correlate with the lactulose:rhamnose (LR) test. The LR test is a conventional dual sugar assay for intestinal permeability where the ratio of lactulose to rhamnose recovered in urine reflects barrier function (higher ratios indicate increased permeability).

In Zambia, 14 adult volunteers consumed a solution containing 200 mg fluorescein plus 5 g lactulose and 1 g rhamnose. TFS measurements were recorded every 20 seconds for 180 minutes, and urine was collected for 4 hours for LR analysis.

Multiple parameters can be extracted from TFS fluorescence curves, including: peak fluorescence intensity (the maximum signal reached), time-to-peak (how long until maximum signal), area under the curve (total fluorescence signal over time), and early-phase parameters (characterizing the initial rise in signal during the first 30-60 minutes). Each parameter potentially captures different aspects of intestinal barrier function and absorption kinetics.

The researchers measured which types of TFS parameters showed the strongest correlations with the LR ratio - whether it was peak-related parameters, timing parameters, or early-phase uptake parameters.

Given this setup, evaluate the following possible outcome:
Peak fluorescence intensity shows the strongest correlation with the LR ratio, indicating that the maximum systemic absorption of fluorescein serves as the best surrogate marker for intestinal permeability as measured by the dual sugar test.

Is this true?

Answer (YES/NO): NO